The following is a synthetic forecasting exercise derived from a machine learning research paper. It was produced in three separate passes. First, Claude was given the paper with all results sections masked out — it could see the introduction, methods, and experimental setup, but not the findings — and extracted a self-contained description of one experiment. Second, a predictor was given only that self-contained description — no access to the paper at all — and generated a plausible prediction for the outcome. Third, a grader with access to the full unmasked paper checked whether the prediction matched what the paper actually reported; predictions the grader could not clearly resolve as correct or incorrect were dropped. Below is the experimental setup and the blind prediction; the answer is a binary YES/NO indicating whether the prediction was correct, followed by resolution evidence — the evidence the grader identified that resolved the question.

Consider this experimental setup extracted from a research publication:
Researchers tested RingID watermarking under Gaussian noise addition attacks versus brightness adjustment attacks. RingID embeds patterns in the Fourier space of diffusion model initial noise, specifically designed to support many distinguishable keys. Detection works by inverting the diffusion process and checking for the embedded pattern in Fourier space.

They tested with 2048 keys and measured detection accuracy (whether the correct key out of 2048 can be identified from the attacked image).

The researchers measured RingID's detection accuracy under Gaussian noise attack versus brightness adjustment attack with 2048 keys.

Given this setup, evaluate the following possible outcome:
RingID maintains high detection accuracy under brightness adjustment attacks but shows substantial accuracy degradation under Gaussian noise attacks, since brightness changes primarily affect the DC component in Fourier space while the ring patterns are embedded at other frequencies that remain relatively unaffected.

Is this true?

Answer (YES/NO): NO